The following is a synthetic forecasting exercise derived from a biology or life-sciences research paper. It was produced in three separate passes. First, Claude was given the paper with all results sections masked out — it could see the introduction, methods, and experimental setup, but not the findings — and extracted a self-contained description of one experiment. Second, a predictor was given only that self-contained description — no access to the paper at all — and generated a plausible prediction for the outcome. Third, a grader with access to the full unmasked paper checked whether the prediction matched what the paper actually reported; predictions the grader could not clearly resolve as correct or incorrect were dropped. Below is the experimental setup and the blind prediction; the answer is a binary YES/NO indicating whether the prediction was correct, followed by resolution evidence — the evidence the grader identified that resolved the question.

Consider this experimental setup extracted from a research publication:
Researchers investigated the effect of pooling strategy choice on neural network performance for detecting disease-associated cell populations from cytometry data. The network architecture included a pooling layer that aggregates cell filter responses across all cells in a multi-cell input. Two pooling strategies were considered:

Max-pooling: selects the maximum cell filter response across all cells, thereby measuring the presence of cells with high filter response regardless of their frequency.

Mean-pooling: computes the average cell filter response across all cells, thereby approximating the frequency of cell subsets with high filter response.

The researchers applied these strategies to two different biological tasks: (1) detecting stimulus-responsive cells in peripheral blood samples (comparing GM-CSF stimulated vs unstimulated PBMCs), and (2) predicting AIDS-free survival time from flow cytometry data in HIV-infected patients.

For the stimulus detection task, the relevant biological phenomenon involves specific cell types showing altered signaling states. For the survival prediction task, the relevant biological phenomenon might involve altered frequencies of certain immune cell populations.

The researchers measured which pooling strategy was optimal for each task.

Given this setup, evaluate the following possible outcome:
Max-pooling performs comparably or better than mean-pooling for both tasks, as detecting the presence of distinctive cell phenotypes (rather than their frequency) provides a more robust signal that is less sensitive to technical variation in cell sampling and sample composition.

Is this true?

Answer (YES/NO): NO